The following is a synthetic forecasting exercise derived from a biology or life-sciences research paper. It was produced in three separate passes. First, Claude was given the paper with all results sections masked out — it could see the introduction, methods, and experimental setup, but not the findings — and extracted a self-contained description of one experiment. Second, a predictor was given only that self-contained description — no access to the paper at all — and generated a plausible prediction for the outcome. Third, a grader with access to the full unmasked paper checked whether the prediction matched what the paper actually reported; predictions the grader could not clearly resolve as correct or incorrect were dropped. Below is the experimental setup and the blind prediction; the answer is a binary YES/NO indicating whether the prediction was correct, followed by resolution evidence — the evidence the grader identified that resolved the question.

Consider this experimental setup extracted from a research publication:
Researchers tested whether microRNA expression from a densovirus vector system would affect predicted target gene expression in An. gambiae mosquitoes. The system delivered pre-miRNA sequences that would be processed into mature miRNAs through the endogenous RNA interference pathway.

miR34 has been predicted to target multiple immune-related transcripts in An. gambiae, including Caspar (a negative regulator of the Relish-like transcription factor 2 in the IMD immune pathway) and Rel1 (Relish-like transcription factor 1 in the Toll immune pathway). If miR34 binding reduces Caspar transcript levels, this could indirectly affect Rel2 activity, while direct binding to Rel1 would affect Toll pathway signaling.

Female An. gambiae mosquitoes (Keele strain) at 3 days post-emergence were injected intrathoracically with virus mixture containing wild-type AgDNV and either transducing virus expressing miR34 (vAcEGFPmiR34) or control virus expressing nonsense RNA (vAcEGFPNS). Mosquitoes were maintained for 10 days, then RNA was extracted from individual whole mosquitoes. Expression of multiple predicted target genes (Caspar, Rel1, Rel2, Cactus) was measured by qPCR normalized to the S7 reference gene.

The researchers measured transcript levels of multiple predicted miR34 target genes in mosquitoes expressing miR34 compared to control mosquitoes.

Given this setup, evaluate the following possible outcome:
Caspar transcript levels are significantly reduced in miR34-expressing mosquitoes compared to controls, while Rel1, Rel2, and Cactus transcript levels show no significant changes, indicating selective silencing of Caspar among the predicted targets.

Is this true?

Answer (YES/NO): NO